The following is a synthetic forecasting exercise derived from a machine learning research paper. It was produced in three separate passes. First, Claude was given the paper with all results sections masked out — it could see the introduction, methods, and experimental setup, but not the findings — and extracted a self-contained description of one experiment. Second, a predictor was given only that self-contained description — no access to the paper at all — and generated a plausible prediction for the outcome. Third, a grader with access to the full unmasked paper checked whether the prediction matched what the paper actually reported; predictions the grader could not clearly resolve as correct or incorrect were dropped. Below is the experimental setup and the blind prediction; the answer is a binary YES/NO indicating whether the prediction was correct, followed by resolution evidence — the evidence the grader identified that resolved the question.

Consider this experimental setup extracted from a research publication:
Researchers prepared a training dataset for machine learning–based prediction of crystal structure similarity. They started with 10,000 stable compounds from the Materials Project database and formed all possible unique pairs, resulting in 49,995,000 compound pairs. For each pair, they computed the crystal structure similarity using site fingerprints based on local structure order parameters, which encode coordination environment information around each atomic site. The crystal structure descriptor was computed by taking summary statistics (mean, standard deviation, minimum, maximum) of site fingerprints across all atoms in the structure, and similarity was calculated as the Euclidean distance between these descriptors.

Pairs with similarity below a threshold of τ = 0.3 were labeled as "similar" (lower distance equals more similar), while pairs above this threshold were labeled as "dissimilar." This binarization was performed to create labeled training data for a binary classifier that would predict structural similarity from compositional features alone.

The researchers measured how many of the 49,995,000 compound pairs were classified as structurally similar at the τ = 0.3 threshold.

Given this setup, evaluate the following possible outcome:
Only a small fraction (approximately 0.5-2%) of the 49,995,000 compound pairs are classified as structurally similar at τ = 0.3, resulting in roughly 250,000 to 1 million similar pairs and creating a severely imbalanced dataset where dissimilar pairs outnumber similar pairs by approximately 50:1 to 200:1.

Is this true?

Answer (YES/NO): YES